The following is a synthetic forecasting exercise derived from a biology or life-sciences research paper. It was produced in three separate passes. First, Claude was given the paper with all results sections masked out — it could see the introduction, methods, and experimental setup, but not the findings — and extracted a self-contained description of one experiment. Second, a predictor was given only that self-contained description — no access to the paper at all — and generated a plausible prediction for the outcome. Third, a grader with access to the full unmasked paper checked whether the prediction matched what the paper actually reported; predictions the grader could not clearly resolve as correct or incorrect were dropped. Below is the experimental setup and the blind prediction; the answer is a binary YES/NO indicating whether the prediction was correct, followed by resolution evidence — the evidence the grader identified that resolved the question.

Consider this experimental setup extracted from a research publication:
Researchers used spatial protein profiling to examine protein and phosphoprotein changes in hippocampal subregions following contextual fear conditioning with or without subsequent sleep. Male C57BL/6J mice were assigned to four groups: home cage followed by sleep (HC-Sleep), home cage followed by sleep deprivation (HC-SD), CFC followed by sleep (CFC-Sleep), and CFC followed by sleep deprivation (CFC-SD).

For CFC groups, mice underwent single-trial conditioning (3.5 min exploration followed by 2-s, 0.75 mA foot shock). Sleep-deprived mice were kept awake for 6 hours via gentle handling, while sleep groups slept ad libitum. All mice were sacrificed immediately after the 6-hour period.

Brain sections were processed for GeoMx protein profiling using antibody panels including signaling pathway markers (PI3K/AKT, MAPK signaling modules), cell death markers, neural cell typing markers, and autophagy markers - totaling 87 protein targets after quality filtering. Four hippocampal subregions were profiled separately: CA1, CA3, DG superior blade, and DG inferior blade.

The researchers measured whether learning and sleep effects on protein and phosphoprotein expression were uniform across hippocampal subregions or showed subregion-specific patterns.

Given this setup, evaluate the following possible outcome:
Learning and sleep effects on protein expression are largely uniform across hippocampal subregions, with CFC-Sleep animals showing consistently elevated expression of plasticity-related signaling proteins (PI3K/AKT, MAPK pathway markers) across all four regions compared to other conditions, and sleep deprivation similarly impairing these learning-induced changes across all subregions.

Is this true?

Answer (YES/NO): NO